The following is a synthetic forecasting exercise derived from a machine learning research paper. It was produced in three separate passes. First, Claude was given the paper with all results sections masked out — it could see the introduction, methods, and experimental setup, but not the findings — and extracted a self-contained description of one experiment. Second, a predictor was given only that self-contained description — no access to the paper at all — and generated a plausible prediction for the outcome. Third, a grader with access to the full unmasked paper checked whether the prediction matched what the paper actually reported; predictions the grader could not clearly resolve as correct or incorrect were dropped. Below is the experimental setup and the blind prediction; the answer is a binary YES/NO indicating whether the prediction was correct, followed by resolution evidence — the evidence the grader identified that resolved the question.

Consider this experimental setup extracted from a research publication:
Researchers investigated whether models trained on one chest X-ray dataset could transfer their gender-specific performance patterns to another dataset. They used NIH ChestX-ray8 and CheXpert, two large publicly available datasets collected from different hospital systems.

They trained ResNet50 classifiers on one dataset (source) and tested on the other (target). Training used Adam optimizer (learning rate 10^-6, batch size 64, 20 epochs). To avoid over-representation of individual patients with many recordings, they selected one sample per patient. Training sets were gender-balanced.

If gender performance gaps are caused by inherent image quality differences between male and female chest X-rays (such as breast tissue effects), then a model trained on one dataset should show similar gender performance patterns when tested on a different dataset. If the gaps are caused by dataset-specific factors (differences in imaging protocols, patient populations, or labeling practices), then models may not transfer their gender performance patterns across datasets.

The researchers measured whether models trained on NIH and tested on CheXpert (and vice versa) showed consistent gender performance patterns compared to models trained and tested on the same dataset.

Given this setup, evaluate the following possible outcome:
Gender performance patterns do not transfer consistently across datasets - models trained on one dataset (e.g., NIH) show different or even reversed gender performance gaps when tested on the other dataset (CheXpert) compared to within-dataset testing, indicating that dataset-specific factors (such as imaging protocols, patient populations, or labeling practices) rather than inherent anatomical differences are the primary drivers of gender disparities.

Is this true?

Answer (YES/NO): YES